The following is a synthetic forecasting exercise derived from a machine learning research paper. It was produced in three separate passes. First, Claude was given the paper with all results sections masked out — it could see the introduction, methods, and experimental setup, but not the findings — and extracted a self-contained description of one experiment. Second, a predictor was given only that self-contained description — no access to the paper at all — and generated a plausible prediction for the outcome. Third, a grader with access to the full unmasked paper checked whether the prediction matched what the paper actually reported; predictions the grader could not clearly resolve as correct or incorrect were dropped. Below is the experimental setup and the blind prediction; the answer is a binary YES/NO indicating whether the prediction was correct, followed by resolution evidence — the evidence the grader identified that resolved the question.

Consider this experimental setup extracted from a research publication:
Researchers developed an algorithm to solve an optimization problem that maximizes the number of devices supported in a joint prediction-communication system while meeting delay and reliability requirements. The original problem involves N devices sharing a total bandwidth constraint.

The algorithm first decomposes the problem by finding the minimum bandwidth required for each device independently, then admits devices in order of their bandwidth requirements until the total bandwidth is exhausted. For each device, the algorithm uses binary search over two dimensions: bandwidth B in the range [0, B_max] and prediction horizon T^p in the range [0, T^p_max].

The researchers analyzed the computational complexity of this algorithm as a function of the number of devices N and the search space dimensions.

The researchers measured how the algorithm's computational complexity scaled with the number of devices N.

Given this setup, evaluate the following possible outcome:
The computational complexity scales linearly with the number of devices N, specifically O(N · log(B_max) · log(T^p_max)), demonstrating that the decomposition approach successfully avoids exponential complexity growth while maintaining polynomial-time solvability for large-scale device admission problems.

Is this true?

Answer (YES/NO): YES